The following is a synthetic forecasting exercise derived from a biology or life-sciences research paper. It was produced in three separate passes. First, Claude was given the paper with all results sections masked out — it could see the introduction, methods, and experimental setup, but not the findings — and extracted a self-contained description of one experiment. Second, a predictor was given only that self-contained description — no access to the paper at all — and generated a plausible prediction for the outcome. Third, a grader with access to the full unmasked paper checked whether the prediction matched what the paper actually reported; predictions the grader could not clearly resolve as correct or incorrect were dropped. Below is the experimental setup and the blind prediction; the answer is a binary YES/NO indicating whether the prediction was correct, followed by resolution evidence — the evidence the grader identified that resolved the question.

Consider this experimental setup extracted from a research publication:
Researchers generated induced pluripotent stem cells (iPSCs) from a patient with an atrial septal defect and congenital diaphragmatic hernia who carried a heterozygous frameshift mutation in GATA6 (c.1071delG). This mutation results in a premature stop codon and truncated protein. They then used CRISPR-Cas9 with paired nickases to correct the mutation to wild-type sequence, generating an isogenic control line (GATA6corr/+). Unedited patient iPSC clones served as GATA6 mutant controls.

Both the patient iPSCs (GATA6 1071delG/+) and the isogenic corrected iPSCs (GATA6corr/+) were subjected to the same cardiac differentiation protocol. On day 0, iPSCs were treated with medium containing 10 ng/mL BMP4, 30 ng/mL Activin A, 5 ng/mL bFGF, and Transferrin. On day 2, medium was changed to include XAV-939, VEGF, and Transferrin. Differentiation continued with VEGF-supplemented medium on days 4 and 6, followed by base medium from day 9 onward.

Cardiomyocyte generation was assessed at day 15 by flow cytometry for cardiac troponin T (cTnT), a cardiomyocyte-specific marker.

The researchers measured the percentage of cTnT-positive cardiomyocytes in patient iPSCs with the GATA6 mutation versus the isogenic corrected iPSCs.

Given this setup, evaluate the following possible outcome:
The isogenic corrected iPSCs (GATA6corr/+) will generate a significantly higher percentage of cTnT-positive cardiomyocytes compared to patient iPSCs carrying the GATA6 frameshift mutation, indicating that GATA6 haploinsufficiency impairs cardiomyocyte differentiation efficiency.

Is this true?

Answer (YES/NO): YES